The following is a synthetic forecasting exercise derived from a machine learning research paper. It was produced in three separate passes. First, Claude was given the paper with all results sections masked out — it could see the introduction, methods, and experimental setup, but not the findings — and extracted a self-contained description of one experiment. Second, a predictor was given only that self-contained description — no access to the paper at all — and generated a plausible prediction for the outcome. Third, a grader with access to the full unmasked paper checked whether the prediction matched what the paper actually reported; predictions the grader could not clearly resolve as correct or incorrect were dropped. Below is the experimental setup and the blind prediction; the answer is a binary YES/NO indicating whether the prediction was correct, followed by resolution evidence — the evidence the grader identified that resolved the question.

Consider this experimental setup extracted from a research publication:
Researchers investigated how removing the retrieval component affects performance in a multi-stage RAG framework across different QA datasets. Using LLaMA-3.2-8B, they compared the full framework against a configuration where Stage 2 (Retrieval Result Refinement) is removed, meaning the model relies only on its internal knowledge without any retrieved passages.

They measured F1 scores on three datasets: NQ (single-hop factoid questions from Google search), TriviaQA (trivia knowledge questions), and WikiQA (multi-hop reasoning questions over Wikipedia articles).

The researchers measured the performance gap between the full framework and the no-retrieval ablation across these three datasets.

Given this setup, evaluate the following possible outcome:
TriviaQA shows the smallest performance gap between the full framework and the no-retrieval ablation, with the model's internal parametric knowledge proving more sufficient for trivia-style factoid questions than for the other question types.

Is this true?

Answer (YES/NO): NO